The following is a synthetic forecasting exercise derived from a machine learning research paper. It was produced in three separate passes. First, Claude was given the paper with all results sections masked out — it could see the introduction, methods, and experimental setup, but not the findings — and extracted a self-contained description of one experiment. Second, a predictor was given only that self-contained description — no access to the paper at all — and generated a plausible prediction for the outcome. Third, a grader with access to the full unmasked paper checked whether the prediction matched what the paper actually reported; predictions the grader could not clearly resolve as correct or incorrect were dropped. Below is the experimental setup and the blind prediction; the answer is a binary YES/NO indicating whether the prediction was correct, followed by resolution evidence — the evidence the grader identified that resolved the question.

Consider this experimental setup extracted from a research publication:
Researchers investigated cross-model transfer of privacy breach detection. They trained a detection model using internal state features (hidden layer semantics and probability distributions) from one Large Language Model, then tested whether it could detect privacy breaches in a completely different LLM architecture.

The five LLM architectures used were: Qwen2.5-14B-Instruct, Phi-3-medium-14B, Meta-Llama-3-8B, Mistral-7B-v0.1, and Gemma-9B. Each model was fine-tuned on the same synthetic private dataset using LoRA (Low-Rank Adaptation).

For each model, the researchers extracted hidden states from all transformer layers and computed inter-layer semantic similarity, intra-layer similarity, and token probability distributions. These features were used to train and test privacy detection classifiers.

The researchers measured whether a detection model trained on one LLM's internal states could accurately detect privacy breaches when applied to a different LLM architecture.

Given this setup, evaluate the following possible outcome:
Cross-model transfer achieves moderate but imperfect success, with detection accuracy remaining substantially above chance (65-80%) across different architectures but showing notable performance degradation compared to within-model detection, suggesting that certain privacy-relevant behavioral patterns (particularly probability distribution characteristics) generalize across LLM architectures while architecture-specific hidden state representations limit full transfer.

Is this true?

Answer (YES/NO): NO